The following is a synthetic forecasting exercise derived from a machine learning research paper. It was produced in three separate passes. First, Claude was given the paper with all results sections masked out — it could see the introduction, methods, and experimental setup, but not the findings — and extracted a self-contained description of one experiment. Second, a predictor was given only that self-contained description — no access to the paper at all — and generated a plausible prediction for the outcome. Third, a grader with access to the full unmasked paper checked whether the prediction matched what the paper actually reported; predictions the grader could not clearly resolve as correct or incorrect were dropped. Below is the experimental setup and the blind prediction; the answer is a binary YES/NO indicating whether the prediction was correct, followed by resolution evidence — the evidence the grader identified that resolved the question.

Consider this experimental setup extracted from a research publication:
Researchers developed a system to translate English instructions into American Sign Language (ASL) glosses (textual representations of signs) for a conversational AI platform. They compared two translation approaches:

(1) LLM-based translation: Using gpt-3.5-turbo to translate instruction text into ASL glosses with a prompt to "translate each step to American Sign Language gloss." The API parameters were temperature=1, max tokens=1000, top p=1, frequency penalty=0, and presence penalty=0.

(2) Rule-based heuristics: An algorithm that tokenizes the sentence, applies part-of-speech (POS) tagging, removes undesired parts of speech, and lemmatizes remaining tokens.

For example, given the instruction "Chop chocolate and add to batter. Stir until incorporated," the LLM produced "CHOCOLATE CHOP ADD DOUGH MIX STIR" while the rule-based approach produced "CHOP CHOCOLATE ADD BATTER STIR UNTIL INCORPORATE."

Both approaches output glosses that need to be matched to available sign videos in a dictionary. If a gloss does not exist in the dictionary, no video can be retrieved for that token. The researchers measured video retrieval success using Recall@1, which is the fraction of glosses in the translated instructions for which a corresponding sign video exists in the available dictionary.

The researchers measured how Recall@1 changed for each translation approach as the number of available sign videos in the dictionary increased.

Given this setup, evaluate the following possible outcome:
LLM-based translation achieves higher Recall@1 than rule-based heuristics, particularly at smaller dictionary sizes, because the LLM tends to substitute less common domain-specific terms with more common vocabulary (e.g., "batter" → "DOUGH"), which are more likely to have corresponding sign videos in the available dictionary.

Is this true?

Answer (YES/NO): NO